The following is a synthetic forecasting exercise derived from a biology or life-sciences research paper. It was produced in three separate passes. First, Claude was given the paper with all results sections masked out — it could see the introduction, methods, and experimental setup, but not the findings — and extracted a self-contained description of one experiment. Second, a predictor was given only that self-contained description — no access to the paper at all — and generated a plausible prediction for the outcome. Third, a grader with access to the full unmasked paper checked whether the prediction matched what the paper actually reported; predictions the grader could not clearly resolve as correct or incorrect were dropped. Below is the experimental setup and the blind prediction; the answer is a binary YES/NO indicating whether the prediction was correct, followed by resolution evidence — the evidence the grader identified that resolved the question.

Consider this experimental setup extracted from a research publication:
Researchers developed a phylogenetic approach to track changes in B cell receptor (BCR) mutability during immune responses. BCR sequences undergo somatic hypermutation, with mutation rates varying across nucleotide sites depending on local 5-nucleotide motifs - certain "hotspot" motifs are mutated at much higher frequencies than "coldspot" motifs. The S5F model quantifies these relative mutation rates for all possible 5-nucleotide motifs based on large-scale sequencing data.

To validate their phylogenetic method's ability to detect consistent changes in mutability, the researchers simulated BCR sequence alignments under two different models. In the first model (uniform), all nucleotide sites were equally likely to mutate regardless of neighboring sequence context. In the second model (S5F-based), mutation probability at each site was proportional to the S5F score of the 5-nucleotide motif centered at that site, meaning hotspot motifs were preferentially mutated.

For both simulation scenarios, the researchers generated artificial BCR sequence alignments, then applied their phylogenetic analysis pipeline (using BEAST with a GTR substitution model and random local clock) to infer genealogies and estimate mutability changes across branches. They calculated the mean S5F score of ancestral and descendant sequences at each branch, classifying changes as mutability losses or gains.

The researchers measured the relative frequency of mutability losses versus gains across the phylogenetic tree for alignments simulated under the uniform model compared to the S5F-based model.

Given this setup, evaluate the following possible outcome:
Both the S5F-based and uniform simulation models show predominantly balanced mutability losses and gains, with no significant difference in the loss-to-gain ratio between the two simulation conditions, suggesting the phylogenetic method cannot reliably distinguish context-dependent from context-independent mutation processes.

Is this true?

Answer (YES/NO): NO